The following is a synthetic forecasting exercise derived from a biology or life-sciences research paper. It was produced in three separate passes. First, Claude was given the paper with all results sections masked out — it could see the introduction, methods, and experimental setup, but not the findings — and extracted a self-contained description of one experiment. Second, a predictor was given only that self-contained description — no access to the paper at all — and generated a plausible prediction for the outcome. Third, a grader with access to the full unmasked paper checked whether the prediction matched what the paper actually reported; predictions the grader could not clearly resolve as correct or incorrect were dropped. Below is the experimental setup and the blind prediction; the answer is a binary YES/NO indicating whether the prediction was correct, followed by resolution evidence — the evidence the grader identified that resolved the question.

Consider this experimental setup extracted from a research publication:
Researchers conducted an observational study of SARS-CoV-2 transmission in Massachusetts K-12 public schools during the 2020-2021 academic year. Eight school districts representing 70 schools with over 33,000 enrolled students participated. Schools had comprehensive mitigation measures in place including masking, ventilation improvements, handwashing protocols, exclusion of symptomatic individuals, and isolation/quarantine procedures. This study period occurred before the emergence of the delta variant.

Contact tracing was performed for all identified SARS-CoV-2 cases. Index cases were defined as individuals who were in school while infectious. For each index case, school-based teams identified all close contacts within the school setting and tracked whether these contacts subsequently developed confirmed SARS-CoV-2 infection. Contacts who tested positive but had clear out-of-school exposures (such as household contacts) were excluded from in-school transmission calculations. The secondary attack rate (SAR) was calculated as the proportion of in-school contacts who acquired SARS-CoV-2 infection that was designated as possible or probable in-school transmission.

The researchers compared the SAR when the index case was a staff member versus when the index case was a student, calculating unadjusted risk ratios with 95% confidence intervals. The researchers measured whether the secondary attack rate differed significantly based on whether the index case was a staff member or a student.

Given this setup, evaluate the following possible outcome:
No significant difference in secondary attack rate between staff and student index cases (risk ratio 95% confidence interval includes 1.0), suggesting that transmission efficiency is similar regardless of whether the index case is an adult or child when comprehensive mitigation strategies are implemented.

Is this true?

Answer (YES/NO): NO